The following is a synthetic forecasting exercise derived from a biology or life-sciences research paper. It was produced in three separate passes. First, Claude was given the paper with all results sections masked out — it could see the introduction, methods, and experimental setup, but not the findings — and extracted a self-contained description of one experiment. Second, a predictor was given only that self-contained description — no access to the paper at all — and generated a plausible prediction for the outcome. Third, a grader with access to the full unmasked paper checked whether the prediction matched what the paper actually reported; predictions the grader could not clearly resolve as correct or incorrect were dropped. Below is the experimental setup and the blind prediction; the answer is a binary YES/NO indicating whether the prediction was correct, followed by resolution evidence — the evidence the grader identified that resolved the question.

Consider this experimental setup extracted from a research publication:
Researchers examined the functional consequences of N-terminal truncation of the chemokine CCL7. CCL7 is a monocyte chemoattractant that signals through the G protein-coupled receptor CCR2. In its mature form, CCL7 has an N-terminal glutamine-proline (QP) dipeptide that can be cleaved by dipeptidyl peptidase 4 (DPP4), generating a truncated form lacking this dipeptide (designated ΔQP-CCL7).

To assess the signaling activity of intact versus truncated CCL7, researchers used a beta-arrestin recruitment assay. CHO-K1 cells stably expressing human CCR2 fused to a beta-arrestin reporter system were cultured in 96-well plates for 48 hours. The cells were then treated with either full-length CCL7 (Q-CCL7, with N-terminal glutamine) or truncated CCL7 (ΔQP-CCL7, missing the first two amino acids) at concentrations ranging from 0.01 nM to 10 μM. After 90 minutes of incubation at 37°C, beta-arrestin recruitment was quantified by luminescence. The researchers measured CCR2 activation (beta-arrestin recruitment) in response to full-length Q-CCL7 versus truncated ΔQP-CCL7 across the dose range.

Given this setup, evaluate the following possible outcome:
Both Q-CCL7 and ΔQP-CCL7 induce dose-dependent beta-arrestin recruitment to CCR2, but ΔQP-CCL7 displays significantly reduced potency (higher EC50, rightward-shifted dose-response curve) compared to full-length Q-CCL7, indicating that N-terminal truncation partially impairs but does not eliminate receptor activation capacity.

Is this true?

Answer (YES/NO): NO